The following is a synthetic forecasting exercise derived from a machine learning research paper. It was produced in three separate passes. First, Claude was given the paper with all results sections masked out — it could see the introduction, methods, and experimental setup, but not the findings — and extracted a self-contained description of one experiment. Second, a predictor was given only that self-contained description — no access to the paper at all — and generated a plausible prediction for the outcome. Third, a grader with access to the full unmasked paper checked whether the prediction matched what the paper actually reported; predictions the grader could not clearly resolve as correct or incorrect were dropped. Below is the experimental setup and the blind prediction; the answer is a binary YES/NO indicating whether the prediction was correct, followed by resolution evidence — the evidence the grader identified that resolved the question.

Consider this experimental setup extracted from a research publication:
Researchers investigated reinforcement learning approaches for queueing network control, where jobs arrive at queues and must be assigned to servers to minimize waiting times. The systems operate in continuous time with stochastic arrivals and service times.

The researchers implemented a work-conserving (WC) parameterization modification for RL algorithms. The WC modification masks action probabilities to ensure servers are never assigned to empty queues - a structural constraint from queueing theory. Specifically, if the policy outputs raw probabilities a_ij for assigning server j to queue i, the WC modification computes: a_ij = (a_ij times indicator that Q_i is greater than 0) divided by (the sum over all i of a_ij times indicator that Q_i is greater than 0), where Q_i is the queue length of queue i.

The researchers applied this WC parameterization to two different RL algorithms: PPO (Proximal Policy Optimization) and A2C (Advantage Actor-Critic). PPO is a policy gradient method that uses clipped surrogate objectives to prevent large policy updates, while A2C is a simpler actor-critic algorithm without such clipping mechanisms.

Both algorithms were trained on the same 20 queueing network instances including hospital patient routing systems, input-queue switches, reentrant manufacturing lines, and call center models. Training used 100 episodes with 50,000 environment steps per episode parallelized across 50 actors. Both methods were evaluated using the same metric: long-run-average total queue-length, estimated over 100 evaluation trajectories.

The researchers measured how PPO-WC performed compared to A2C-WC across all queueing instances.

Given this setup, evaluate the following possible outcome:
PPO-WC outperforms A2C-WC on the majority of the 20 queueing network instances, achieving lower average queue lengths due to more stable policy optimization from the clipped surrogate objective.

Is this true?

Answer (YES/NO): NO